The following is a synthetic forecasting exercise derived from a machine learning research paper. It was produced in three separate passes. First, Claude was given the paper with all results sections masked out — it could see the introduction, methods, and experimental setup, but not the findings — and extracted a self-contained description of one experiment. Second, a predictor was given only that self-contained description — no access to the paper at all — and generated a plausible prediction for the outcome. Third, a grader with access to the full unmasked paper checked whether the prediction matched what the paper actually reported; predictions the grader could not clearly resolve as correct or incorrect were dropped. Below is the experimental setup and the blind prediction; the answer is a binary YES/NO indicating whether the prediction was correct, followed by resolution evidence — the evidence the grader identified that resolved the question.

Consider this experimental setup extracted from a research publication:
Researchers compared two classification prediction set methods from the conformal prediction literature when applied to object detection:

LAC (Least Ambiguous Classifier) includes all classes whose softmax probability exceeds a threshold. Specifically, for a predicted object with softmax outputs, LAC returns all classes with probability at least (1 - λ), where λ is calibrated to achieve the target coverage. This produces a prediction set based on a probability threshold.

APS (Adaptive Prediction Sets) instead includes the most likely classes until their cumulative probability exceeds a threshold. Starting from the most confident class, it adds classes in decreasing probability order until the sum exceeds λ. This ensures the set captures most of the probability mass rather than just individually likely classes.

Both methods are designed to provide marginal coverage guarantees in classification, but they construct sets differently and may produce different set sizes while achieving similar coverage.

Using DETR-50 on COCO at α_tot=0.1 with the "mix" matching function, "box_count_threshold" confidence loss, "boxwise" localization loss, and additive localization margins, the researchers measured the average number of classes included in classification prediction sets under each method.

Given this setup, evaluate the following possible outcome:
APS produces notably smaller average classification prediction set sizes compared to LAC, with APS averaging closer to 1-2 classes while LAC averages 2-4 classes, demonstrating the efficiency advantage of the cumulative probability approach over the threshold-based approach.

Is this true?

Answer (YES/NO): NO